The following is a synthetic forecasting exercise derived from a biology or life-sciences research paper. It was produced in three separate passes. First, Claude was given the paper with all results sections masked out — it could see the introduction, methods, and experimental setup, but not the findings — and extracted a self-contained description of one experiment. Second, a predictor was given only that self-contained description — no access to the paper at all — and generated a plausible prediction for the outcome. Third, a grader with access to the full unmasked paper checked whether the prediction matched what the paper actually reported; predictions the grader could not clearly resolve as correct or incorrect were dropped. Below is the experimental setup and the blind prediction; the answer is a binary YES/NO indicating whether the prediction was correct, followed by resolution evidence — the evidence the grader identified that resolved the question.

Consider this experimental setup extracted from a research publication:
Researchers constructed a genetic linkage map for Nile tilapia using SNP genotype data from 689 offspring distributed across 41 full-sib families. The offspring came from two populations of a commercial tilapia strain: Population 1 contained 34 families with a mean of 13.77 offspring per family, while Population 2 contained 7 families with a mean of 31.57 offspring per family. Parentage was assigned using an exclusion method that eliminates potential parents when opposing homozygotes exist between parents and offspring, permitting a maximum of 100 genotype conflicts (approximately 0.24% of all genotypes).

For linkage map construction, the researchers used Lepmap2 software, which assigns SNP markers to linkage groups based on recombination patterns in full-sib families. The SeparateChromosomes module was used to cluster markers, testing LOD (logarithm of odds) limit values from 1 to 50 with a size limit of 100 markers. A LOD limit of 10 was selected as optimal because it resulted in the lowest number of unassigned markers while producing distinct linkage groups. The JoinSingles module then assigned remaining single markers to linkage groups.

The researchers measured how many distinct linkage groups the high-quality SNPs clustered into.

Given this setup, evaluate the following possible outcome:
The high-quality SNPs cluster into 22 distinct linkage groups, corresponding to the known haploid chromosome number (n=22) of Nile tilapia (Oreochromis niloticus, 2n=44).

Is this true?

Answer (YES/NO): YES